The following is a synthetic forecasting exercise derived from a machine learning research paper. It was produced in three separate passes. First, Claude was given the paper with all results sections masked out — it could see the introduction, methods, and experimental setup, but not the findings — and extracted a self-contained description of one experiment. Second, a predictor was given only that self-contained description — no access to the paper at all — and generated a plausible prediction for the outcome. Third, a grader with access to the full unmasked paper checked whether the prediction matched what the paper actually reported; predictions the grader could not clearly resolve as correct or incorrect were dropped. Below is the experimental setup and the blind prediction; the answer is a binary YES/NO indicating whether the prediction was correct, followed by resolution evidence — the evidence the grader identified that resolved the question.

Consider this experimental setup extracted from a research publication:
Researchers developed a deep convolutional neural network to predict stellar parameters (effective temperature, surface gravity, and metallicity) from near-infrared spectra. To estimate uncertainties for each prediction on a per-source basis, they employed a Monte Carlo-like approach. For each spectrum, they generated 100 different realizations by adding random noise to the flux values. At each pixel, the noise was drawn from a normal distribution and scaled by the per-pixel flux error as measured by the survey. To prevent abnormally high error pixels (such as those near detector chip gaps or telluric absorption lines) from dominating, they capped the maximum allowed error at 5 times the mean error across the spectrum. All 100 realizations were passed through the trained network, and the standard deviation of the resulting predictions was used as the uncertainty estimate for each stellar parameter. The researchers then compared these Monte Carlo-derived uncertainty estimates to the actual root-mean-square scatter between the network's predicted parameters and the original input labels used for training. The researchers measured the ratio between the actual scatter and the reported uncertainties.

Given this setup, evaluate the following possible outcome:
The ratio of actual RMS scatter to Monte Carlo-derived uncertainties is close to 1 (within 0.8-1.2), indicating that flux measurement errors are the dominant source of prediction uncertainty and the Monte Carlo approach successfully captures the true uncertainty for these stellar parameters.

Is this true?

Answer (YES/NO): NO